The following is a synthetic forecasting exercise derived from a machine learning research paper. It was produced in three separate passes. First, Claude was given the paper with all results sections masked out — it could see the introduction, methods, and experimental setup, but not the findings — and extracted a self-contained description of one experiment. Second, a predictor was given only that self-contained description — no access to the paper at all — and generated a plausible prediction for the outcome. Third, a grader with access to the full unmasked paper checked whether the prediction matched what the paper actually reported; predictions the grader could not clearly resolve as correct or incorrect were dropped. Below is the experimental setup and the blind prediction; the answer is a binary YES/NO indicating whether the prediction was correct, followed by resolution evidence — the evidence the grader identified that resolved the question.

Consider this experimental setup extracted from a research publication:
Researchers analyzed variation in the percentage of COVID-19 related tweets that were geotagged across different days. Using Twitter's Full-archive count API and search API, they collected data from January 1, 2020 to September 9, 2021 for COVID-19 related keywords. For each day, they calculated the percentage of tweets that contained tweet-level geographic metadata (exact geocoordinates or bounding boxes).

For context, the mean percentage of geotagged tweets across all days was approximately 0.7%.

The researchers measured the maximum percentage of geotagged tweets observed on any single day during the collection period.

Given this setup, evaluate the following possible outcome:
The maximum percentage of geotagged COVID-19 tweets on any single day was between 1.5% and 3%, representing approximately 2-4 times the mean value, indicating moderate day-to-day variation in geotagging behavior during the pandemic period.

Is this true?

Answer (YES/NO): NO